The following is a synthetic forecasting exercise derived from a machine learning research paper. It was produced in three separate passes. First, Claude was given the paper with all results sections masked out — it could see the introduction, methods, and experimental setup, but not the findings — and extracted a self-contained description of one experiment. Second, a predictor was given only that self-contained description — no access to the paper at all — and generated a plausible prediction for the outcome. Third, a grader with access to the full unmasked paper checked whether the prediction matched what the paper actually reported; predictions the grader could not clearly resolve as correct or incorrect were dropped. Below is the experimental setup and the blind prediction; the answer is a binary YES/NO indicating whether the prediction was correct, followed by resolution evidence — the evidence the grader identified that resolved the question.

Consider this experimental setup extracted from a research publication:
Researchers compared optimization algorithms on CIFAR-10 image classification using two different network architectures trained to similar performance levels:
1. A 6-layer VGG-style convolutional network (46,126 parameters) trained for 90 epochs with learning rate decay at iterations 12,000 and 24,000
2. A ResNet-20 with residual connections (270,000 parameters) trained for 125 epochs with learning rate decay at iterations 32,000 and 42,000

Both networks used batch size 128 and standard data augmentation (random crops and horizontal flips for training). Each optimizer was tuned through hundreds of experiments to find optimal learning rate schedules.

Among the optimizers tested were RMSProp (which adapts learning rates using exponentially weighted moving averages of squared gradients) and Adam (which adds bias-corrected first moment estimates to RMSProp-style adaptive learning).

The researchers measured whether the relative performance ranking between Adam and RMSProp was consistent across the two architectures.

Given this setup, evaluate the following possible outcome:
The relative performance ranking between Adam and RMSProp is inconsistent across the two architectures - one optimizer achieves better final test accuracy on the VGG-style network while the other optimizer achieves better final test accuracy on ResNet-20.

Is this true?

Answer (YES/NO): YES